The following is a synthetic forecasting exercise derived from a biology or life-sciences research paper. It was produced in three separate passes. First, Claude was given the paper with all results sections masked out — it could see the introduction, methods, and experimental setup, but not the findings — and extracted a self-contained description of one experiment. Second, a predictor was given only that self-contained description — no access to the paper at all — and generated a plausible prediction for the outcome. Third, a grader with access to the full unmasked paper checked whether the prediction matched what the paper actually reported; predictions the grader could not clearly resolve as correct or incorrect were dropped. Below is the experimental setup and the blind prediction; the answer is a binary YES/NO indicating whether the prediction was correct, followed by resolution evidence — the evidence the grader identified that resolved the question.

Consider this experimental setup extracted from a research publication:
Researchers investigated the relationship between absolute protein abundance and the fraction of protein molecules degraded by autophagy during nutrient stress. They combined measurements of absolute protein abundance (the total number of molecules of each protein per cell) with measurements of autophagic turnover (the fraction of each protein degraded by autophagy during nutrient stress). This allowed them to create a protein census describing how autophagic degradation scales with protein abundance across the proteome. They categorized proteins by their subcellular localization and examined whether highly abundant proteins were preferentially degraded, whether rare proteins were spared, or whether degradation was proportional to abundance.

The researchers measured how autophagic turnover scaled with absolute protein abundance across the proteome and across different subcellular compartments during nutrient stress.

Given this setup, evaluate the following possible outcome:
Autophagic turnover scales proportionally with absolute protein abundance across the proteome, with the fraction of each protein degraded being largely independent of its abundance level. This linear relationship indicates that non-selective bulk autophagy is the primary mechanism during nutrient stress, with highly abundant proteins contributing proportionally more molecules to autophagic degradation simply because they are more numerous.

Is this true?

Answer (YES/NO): NO